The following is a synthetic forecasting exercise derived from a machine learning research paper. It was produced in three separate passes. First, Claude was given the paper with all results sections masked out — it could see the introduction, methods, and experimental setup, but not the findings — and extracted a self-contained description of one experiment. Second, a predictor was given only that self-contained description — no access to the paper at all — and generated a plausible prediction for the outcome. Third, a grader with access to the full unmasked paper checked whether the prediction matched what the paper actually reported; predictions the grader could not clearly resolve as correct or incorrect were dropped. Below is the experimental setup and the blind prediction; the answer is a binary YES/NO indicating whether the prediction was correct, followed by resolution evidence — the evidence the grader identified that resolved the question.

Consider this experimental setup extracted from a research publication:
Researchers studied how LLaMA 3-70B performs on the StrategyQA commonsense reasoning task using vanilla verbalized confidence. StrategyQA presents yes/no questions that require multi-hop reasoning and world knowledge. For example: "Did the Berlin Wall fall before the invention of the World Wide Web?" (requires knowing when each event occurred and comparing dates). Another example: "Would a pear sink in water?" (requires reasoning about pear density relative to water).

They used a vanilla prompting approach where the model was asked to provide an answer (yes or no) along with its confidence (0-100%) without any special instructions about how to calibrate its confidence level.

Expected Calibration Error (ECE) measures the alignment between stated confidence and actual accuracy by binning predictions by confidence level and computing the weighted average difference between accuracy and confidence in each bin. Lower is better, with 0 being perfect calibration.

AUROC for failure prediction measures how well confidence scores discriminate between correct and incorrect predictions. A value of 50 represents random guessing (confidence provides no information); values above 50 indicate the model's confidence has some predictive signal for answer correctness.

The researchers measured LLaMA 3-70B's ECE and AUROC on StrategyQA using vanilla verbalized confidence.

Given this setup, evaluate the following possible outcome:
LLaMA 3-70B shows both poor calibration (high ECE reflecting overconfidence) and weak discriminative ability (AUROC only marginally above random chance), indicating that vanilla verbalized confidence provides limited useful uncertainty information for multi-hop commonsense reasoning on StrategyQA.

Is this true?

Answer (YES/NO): YES